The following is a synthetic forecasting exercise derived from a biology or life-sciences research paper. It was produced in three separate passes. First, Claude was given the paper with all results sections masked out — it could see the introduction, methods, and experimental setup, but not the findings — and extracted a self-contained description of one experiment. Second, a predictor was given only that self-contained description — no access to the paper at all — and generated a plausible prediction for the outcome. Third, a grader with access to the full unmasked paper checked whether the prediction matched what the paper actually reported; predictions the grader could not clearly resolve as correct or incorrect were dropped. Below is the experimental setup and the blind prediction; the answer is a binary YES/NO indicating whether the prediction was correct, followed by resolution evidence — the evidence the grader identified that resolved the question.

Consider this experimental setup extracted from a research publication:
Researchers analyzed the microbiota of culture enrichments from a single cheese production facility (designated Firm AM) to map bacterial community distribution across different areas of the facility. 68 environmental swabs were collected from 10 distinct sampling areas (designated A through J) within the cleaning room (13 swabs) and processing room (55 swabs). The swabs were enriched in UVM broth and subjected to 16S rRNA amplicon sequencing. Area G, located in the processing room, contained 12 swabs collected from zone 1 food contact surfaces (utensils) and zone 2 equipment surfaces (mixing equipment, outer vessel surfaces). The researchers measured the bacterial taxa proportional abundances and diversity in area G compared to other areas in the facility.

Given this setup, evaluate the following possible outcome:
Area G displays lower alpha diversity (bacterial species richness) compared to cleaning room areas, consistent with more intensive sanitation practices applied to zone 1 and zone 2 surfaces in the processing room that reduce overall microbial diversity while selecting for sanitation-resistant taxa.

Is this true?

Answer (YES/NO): NO